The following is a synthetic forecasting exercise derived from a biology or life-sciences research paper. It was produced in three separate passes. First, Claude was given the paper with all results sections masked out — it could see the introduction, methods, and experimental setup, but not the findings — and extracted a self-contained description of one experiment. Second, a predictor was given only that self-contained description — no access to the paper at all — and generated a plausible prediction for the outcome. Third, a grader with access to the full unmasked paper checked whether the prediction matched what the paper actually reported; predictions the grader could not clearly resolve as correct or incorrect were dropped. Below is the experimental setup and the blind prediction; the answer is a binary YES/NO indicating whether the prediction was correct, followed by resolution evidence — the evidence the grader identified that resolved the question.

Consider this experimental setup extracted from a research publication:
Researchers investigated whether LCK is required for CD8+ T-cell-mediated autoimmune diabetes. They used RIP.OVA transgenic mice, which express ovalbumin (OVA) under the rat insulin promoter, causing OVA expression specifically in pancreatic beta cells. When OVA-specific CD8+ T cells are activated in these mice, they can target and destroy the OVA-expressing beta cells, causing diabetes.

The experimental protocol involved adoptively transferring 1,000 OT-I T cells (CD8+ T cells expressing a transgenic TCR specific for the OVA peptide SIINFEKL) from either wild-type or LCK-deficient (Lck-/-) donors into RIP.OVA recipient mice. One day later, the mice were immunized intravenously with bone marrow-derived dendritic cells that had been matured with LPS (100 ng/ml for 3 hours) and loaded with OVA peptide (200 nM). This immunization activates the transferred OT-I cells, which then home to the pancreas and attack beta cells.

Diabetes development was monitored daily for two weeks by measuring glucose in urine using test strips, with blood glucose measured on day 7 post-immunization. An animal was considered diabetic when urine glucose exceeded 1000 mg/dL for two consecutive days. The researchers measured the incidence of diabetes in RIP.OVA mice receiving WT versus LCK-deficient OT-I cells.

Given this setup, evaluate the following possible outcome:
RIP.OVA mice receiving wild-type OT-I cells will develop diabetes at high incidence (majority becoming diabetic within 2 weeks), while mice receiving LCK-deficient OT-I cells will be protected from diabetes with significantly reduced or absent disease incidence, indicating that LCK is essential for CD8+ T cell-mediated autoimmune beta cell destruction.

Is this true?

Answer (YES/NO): NO